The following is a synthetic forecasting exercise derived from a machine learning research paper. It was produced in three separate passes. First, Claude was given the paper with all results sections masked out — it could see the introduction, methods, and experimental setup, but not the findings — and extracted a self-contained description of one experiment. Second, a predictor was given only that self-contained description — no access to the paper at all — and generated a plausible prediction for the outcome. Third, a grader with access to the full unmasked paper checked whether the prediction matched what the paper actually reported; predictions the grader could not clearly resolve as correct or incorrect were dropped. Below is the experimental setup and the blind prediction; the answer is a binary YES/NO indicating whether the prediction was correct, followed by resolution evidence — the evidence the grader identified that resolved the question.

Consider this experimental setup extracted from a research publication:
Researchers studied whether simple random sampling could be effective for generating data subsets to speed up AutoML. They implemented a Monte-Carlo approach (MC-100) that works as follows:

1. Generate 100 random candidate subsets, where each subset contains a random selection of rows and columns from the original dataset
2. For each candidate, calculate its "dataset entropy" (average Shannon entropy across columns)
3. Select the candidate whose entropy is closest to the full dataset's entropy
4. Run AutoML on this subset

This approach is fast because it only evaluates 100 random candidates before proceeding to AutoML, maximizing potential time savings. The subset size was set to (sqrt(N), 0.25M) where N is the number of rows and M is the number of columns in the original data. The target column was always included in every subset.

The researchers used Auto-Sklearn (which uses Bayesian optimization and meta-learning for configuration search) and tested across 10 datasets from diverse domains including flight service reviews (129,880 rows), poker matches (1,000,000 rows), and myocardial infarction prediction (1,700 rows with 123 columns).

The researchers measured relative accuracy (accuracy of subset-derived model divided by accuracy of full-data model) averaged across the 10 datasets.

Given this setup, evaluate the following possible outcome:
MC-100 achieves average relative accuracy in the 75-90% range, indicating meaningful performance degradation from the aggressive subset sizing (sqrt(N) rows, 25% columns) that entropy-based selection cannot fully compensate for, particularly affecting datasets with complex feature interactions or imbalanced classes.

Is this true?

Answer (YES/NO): NO